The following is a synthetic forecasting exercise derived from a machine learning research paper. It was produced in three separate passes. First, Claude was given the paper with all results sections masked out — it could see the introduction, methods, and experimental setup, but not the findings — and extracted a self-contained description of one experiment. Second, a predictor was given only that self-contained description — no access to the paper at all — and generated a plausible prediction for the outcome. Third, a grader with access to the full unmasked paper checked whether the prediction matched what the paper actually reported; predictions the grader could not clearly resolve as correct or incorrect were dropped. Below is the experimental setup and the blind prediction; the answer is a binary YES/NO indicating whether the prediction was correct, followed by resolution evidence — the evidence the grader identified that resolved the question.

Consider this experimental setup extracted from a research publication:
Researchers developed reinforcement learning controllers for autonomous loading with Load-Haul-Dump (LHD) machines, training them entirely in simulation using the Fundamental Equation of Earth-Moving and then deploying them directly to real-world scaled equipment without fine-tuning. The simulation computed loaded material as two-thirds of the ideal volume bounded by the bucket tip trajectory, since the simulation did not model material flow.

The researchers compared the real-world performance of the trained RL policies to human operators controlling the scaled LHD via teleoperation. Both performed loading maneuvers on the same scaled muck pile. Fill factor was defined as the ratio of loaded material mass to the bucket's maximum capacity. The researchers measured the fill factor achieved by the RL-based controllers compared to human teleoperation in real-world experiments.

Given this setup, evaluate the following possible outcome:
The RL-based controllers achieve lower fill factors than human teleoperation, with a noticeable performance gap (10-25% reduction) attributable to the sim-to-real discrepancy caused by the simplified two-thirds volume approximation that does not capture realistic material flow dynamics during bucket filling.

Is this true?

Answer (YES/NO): NO